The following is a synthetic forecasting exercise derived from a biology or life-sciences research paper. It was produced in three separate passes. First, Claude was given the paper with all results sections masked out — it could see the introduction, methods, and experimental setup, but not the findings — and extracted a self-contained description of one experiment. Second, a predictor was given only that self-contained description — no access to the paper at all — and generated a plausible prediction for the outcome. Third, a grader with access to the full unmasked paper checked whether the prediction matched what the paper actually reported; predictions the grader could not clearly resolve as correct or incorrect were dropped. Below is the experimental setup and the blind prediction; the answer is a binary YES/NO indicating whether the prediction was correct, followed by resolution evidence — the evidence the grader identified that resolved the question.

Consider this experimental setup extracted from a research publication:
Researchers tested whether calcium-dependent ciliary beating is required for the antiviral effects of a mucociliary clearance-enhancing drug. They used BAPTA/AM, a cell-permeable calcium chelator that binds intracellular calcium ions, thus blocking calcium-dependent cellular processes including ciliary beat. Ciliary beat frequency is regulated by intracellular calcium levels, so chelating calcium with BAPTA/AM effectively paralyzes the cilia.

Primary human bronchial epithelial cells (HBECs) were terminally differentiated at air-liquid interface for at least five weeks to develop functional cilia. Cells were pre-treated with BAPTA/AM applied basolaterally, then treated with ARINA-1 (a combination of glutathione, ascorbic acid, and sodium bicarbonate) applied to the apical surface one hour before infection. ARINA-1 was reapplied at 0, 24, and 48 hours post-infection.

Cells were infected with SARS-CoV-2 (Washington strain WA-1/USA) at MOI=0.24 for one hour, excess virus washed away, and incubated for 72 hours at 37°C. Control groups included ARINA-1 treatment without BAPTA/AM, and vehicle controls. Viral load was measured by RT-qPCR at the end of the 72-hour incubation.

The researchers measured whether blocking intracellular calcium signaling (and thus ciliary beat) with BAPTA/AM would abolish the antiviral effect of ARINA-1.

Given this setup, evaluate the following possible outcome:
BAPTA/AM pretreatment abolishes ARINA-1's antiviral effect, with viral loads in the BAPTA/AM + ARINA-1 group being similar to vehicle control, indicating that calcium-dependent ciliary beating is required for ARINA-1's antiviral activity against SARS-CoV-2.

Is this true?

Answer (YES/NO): YES